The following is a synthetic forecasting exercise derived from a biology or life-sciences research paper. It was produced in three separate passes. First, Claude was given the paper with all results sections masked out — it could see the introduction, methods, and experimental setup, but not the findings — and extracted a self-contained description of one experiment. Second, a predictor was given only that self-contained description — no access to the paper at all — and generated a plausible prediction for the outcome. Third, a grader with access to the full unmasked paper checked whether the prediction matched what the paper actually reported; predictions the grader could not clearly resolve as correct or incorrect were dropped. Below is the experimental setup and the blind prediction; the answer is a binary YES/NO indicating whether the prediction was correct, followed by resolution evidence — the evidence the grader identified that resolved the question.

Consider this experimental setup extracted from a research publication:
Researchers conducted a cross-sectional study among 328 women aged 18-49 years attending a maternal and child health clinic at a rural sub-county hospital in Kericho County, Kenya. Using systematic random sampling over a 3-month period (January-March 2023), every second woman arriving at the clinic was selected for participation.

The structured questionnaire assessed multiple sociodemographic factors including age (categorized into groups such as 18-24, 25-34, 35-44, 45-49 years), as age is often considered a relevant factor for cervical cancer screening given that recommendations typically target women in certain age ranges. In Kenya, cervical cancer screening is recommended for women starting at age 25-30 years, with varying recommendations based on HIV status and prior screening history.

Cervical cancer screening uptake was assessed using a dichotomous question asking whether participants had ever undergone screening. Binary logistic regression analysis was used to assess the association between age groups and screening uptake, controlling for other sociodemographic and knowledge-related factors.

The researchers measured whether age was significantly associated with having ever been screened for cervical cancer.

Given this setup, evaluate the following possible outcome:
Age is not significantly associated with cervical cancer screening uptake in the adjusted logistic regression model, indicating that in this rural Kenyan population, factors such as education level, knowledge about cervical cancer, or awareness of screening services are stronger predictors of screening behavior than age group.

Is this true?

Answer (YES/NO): NO